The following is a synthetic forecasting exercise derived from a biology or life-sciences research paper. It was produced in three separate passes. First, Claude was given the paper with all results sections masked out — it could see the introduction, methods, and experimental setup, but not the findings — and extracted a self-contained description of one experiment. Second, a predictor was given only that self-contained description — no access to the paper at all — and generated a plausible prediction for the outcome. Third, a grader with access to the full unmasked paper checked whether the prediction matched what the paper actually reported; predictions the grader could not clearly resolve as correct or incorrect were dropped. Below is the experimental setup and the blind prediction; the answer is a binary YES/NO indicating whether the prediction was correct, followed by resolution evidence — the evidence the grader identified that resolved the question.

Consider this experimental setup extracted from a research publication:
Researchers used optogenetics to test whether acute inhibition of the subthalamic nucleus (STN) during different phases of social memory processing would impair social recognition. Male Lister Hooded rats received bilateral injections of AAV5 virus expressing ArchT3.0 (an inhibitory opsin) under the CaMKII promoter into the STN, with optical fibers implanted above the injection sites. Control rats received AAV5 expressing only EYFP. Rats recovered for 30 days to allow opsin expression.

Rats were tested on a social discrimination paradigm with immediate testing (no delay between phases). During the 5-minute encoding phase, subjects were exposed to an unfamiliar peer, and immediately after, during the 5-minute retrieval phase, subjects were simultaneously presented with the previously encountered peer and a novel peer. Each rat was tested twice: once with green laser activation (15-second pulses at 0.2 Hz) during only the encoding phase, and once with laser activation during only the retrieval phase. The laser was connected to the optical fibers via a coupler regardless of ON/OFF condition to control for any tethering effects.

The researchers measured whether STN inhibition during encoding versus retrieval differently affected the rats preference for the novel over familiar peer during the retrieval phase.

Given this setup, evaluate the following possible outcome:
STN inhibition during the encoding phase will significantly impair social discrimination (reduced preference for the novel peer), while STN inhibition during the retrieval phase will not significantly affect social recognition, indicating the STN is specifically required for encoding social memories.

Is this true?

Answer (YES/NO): NO